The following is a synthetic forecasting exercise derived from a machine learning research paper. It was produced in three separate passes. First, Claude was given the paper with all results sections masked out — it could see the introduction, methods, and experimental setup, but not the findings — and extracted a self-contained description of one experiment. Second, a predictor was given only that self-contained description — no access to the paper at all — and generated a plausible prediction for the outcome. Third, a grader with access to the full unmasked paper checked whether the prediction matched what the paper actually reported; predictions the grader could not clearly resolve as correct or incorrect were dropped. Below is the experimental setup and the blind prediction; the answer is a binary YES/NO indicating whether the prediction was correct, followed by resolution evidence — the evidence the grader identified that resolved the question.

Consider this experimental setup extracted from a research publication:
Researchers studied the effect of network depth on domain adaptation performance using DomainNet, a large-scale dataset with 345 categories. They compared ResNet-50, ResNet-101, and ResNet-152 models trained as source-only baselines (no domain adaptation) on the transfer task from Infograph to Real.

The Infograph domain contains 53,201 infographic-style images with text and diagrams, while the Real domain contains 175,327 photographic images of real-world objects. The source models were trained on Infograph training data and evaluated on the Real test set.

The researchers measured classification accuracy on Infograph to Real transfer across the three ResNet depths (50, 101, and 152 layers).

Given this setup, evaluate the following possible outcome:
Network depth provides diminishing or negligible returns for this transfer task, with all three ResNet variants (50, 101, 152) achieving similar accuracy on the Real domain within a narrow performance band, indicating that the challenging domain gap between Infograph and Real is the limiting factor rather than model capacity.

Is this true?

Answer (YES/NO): NO